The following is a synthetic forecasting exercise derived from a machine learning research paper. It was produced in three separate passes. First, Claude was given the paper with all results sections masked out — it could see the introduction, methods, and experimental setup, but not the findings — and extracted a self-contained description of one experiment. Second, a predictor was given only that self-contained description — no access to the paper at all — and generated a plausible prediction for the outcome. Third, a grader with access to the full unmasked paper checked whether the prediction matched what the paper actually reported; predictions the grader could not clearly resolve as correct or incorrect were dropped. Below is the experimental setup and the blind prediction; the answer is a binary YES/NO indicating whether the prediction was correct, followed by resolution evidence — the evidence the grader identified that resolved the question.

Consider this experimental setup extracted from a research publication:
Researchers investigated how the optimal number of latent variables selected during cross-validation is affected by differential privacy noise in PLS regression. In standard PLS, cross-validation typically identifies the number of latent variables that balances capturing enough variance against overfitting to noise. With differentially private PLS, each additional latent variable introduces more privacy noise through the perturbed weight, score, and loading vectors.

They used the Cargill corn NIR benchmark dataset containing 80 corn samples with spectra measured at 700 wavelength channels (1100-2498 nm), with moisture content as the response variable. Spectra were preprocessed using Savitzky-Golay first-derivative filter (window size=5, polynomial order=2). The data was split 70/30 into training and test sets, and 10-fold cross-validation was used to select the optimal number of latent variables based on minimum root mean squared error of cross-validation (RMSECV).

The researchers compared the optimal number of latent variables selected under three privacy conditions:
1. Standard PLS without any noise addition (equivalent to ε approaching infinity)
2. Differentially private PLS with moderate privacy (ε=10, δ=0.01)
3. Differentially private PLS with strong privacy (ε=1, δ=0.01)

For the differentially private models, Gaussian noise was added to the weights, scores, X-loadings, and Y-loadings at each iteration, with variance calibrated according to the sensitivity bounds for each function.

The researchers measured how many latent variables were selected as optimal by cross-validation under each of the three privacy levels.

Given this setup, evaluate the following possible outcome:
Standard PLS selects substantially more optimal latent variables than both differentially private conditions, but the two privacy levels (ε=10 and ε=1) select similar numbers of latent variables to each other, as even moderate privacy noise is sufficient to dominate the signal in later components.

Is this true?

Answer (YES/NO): NO